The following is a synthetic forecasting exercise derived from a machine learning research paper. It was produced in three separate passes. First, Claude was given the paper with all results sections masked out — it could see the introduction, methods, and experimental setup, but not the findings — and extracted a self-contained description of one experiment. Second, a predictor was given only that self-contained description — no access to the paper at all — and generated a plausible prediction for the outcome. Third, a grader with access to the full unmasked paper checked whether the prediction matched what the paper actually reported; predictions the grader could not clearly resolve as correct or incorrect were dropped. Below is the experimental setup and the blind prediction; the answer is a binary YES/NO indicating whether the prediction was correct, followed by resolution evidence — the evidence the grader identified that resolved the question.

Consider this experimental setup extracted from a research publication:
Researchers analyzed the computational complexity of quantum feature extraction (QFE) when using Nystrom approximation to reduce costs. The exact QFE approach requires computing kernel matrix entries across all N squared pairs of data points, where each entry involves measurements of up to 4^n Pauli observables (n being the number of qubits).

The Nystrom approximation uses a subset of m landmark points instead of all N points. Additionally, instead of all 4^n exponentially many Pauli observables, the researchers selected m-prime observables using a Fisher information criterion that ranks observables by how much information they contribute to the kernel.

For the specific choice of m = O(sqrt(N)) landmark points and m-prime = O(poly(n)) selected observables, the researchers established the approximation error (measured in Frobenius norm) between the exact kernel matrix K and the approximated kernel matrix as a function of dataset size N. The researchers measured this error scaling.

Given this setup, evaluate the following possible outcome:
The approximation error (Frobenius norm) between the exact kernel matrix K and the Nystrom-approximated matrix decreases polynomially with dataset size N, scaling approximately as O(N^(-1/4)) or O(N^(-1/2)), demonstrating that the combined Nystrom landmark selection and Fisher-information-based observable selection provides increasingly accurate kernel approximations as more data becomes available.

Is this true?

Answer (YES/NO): YES